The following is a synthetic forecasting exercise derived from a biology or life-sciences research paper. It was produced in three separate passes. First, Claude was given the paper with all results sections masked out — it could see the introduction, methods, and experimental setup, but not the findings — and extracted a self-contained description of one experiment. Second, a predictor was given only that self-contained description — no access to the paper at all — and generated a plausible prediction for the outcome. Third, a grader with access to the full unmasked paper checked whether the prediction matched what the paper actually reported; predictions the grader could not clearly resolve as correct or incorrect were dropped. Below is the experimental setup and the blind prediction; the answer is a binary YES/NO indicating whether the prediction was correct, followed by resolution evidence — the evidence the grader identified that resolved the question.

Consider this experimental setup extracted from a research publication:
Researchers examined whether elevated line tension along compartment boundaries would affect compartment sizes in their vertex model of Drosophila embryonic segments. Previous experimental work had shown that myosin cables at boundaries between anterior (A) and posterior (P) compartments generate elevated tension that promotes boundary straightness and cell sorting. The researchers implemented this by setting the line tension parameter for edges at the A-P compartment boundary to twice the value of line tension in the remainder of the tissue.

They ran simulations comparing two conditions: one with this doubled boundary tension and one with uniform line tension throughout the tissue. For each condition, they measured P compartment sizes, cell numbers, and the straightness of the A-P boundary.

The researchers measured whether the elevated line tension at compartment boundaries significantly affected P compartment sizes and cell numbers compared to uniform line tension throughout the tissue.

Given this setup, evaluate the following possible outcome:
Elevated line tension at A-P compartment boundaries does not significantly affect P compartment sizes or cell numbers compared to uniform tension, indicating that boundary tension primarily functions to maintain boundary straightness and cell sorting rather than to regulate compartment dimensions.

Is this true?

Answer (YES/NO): YES